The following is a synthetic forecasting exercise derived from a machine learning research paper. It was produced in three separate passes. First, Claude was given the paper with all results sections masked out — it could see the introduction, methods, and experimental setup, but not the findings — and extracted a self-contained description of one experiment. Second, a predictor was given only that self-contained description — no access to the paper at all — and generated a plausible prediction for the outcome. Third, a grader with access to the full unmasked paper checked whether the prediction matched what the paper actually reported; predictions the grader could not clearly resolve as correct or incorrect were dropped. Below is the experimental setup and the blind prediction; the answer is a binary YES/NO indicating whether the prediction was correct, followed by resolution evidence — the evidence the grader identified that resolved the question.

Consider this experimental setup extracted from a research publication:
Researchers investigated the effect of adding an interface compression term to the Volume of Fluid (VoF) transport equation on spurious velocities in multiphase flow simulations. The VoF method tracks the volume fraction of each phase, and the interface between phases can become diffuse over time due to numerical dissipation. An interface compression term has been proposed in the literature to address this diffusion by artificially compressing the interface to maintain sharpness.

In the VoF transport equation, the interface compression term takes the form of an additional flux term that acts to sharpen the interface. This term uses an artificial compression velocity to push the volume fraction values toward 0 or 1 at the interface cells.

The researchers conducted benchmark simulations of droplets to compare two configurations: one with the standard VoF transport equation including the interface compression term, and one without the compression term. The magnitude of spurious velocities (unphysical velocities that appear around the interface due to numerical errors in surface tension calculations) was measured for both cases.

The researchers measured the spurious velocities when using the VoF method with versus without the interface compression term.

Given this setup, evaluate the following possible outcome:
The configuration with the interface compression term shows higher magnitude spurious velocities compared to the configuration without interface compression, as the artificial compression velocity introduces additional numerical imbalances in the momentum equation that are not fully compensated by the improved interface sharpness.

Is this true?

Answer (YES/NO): YES